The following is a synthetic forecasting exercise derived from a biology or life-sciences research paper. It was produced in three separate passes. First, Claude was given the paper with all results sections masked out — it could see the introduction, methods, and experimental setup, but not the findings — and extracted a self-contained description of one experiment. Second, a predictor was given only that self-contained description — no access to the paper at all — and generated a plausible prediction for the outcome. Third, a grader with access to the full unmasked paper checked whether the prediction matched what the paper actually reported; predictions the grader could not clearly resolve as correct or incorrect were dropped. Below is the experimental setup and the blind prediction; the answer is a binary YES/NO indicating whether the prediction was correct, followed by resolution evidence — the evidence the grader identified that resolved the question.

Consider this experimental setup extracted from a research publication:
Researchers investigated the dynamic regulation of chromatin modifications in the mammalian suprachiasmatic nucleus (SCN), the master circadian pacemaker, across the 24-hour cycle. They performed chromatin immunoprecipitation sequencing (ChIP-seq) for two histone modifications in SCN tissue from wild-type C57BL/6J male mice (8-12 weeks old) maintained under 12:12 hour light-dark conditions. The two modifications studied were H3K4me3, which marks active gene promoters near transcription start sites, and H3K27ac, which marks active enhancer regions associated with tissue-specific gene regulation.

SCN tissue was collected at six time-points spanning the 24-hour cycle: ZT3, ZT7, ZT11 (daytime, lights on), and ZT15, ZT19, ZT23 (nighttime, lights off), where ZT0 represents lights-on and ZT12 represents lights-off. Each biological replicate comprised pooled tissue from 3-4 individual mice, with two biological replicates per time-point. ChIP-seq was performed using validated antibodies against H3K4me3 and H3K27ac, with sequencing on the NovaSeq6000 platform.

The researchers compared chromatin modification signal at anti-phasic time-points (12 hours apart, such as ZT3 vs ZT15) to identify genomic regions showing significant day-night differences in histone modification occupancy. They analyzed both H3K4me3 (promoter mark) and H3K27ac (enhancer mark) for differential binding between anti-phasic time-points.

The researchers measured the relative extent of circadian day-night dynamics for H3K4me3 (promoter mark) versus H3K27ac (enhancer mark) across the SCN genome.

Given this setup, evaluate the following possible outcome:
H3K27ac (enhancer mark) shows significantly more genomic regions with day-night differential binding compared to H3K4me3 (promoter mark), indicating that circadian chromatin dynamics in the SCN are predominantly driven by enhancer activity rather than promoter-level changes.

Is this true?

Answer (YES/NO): YES